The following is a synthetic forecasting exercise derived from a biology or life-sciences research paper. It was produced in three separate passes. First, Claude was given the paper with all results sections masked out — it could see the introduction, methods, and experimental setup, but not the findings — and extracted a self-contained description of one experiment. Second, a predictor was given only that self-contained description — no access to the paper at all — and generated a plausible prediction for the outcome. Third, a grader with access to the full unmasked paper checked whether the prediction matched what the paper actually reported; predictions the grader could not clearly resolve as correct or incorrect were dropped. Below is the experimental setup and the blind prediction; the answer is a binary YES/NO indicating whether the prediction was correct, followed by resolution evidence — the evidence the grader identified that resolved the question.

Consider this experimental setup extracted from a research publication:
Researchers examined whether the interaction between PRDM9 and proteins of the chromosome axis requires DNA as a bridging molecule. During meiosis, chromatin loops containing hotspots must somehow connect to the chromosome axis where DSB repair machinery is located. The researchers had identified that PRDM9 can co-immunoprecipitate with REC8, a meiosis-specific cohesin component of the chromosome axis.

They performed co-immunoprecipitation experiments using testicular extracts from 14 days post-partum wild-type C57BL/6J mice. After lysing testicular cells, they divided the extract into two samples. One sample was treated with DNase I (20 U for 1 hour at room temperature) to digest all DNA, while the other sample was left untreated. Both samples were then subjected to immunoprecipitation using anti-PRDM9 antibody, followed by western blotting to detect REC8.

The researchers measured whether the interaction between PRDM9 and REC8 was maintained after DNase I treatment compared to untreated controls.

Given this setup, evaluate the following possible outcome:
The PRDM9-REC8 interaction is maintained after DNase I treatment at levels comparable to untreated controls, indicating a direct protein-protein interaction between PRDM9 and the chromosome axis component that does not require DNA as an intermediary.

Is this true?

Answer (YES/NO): NO